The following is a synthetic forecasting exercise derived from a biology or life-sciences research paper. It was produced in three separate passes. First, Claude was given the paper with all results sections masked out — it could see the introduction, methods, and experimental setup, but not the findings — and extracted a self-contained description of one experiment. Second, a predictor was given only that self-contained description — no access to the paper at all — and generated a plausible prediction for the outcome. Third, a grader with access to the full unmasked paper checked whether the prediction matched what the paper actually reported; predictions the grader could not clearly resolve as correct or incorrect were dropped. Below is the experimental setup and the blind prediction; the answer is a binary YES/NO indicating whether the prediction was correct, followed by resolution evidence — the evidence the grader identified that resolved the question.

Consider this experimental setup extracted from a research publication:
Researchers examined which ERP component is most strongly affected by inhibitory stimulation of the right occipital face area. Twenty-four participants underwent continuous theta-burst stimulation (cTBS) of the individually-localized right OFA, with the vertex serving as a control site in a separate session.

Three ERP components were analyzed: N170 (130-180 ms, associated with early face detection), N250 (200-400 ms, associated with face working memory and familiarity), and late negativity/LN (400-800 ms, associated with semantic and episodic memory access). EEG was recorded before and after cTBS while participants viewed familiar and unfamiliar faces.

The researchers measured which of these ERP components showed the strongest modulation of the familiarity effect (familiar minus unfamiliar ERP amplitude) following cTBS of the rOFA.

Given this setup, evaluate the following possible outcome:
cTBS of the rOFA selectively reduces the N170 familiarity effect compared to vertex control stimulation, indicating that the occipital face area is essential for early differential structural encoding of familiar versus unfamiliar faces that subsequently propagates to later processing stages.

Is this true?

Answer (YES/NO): NO